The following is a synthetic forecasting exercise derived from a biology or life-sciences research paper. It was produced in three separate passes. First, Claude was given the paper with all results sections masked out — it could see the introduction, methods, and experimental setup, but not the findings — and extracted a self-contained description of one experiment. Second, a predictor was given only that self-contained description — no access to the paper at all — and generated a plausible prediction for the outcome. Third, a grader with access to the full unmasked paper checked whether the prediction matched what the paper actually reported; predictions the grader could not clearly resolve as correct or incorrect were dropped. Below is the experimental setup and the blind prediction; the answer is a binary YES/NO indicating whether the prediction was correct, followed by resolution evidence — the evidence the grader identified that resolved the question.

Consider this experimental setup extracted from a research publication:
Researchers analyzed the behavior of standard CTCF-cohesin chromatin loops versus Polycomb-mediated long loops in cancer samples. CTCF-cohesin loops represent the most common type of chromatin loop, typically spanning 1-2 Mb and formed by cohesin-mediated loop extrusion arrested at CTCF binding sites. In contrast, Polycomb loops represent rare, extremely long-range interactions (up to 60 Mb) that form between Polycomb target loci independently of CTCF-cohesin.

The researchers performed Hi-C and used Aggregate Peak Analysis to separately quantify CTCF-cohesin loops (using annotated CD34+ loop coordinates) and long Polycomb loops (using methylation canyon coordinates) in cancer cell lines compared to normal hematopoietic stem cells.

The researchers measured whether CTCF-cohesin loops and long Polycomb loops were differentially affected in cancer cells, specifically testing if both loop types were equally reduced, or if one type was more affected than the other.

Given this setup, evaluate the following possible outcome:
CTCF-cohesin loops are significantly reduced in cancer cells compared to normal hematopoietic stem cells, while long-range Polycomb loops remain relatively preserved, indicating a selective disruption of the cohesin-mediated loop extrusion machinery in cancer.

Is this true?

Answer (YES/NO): NO